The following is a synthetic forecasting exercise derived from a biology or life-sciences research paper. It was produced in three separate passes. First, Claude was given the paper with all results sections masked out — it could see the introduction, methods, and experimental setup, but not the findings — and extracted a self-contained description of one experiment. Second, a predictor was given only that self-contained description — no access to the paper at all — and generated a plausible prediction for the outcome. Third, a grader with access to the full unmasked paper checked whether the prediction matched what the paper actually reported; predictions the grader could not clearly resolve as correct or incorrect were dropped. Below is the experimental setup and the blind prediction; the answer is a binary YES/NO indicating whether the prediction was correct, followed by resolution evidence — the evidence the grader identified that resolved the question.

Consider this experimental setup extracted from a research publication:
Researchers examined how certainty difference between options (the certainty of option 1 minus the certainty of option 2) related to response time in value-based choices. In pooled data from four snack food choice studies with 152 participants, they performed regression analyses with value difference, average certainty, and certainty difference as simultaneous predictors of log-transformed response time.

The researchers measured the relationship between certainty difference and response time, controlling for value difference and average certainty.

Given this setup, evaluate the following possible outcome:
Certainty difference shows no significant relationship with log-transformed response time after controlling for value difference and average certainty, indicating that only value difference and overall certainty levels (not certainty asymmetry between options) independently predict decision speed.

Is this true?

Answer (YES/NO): NO